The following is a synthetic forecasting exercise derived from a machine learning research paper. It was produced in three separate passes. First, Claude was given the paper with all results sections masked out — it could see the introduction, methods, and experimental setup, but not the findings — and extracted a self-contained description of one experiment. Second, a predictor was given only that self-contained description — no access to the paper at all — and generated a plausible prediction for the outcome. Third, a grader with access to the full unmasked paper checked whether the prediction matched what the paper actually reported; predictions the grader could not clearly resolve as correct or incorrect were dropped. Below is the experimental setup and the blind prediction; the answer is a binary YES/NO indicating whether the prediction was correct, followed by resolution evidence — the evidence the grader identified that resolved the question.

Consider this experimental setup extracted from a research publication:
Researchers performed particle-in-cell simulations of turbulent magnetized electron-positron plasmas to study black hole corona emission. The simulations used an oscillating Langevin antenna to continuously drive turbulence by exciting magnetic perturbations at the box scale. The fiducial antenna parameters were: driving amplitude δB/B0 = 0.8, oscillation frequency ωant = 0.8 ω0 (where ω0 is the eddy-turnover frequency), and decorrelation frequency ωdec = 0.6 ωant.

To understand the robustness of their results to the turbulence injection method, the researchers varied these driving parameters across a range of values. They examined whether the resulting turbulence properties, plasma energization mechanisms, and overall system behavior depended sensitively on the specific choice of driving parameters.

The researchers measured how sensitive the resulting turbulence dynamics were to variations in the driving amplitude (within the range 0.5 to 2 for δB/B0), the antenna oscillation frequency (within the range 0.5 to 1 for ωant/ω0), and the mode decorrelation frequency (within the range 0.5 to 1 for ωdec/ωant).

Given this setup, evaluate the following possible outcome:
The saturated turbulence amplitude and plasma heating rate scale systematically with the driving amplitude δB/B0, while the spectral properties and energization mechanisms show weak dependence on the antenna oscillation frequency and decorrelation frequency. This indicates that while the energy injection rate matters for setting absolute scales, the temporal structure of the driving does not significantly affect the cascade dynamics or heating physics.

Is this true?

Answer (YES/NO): NO